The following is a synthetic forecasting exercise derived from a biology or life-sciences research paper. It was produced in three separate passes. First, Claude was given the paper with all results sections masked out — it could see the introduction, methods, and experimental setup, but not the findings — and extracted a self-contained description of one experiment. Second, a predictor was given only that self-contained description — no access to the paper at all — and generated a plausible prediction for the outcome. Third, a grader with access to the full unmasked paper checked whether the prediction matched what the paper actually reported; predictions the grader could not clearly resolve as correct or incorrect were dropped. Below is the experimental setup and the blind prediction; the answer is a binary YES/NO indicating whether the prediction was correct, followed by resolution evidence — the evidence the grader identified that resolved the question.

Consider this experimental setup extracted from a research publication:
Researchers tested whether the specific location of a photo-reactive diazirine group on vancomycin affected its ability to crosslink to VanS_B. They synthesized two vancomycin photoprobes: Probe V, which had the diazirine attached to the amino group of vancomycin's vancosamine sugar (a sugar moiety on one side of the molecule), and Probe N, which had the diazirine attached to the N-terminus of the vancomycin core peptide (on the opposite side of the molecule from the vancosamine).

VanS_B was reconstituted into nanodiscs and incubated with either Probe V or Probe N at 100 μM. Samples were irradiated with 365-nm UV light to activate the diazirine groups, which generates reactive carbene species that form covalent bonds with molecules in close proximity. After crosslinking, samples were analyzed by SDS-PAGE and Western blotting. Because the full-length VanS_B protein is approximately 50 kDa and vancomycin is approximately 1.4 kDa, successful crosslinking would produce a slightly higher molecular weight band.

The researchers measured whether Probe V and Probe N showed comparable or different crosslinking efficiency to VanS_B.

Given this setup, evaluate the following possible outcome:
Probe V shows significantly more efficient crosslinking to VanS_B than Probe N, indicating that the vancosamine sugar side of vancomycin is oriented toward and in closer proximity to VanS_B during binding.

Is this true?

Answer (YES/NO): YES